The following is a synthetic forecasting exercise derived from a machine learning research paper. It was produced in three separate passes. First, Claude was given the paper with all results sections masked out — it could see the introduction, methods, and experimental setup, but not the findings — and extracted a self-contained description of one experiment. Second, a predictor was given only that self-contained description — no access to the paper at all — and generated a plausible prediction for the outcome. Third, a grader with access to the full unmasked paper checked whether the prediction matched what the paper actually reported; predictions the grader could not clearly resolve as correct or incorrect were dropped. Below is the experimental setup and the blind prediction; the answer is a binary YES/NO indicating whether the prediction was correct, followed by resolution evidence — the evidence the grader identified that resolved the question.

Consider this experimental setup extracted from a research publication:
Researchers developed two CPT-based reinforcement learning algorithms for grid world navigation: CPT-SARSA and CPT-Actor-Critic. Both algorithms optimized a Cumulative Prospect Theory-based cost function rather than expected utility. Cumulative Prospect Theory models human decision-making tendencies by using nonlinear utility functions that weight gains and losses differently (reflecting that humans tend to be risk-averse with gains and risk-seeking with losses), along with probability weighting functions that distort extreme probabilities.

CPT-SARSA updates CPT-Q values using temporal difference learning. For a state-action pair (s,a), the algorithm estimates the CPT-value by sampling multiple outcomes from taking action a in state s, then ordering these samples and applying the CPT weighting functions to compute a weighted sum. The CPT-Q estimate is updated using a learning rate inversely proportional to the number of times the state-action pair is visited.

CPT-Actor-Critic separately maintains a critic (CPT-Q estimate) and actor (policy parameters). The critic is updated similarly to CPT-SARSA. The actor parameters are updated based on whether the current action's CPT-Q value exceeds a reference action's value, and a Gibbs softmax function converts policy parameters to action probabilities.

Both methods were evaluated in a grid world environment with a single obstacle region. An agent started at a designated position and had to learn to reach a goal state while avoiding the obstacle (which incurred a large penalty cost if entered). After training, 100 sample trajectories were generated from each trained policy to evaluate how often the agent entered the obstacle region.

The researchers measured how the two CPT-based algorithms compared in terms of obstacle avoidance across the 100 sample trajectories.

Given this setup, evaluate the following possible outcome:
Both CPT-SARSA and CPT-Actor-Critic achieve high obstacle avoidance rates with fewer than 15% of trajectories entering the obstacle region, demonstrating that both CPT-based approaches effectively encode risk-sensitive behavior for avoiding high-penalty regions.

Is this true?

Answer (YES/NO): YES